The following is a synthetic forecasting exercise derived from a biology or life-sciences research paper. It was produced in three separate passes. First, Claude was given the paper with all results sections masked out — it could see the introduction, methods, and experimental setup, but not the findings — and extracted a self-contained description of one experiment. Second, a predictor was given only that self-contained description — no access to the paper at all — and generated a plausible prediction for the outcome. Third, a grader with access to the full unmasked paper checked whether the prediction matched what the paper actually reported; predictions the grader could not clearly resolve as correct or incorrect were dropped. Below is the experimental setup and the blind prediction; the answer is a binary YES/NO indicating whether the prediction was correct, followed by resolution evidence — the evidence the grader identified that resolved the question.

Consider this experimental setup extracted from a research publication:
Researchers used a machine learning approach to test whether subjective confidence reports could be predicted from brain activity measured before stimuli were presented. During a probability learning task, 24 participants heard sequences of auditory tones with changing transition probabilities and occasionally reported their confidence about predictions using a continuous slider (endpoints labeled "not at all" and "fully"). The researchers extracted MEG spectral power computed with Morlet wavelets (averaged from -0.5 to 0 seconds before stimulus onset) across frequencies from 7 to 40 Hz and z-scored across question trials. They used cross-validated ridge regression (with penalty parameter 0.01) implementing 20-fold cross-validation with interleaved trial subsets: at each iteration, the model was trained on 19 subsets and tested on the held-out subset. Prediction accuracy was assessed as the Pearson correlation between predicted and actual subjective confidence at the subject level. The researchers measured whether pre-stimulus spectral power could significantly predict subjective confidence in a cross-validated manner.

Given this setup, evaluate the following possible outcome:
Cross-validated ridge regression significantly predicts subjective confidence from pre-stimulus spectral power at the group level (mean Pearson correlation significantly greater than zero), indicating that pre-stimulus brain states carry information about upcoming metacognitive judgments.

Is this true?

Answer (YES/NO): YES